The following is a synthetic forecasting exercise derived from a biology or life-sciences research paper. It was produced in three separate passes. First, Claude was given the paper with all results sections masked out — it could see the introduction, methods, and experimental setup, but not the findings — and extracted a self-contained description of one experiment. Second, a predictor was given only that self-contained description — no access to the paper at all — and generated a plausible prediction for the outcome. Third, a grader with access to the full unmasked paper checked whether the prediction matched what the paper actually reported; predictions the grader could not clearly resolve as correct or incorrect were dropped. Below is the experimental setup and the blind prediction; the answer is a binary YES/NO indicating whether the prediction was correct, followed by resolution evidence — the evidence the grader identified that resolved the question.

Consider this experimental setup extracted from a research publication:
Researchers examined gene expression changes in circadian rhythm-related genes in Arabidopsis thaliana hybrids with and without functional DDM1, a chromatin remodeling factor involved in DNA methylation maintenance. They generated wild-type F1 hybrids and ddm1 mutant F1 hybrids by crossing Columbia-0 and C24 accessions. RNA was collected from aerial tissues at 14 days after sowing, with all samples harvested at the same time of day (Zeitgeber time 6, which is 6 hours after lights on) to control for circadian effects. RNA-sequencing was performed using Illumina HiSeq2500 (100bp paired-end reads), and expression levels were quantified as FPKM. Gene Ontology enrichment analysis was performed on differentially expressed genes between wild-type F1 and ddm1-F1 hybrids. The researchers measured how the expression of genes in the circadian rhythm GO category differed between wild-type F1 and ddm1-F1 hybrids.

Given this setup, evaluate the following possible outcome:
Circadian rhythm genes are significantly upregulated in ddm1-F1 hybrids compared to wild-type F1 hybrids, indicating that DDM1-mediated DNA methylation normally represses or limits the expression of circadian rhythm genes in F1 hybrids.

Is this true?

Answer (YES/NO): NO